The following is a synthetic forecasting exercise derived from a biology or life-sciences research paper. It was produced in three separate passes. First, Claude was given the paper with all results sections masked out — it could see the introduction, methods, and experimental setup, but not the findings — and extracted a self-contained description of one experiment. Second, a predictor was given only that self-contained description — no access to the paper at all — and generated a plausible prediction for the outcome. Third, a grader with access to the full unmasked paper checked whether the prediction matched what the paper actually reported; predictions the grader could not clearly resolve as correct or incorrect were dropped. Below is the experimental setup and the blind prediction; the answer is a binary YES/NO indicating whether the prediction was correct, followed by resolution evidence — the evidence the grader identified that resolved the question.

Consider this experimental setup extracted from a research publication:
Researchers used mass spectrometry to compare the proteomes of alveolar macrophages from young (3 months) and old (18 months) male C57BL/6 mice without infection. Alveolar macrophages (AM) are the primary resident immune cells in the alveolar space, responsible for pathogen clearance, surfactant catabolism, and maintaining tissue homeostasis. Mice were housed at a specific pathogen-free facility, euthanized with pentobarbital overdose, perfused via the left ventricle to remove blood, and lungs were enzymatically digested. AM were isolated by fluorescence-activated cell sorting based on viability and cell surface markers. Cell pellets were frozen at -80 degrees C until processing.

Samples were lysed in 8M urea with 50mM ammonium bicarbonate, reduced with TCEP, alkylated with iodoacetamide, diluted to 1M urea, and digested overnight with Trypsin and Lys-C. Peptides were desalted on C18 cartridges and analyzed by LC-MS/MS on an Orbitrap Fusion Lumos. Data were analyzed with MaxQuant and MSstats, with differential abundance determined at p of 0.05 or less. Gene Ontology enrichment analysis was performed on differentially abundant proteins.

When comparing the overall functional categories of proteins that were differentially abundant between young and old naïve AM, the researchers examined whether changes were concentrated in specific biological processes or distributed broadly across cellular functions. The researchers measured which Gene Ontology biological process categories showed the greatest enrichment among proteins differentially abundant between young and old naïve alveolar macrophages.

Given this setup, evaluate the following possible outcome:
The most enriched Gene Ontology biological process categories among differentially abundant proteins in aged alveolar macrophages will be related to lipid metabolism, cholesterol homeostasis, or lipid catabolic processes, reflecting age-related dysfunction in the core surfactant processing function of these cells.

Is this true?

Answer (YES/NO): NO